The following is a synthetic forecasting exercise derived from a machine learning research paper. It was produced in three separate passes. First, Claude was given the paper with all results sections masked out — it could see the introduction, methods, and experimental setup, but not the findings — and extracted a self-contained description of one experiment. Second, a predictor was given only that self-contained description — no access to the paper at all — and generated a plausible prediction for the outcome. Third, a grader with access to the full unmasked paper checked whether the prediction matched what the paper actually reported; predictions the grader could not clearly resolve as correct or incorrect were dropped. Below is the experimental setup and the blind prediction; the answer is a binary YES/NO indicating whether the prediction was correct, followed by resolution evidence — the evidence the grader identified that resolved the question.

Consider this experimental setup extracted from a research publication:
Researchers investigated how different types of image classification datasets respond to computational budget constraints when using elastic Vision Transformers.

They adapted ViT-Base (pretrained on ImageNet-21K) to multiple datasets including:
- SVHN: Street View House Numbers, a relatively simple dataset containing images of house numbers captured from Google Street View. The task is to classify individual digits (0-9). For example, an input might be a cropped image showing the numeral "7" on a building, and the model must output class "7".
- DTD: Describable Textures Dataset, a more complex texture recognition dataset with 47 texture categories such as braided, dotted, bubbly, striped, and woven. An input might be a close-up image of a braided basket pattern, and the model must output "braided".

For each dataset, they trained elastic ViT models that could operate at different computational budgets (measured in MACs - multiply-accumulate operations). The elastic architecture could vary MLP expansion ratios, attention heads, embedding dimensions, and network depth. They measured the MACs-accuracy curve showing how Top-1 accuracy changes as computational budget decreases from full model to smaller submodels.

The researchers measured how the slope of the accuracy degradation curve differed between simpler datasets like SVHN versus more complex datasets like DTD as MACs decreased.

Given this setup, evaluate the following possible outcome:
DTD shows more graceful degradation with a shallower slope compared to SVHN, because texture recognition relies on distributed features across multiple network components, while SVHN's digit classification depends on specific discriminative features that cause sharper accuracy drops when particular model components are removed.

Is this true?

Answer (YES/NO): NO